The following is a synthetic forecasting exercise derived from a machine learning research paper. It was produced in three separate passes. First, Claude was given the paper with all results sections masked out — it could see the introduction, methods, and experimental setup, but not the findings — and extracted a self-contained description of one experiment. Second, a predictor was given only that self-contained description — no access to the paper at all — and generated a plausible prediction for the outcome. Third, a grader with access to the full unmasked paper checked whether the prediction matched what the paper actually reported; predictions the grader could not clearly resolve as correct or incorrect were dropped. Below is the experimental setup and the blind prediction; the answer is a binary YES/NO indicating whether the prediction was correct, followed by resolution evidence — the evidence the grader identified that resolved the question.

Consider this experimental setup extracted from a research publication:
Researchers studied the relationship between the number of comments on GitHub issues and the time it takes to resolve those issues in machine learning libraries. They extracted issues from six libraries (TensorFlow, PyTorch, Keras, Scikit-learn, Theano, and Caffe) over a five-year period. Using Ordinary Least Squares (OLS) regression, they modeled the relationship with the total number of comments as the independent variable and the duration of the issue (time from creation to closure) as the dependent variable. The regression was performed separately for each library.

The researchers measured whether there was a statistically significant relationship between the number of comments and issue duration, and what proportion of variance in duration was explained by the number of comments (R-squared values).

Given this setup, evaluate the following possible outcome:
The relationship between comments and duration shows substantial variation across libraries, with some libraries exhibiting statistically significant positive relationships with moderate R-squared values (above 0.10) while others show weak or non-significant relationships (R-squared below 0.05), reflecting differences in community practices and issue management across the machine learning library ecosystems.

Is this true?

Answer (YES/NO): NO